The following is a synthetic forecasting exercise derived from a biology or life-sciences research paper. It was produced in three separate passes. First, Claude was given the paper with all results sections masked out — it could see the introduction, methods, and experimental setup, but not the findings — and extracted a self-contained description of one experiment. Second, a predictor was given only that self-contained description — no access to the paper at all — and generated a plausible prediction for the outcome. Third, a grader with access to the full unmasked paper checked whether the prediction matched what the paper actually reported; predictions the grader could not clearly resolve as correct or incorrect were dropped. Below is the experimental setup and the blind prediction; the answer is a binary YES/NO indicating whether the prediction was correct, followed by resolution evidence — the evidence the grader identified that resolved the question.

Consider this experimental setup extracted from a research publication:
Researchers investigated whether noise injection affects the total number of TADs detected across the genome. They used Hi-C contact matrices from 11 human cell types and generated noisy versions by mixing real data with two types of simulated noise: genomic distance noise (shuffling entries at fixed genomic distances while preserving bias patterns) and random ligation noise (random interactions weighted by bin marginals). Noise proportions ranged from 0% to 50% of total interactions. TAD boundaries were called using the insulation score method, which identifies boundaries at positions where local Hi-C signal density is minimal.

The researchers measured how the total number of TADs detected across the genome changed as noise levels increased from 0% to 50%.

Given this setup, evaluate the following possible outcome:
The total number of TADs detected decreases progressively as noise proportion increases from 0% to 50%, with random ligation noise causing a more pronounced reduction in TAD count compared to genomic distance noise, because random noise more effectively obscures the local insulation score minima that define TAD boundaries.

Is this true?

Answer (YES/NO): NO